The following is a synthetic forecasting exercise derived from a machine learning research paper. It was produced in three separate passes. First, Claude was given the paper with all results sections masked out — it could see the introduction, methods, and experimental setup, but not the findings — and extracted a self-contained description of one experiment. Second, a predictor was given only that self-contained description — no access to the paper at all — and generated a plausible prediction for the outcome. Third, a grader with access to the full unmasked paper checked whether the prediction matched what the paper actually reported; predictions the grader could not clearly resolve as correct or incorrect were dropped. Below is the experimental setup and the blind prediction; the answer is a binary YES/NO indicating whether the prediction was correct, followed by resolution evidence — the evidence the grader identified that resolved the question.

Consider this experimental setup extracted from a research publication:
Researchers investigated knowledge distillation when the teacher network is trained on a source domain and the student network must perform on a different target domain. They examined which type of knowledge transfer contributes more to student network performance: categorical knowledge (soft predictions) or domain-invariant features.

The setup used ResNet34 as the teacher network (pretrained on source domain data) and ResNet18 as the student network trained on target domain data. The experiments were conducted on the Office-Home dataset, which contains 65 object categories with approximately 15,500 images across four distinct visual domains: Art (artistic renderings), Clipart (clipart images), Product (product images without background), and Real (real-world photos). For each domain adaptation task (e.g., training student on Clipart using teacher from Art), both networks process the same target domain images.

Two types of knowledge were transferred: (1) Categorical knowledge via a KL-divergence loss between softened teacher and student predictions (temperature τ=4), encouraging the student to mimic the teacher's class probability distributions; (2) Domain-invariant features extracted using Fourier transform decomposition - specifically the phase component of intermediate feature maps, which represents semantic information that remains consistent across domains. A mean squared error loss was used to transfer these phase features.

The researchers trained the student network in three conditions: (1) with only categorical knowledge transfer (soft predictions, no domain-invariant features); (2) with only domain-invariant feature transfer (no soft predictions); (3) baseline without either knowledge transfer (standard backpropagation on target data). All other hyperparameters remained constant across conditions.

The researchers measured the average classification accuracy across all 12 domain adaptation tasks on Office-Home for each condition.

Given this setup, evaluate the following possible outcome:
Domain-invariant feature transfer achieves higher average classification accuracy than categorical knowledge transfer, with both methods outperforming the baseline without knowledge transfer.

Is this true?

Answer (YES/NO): YES